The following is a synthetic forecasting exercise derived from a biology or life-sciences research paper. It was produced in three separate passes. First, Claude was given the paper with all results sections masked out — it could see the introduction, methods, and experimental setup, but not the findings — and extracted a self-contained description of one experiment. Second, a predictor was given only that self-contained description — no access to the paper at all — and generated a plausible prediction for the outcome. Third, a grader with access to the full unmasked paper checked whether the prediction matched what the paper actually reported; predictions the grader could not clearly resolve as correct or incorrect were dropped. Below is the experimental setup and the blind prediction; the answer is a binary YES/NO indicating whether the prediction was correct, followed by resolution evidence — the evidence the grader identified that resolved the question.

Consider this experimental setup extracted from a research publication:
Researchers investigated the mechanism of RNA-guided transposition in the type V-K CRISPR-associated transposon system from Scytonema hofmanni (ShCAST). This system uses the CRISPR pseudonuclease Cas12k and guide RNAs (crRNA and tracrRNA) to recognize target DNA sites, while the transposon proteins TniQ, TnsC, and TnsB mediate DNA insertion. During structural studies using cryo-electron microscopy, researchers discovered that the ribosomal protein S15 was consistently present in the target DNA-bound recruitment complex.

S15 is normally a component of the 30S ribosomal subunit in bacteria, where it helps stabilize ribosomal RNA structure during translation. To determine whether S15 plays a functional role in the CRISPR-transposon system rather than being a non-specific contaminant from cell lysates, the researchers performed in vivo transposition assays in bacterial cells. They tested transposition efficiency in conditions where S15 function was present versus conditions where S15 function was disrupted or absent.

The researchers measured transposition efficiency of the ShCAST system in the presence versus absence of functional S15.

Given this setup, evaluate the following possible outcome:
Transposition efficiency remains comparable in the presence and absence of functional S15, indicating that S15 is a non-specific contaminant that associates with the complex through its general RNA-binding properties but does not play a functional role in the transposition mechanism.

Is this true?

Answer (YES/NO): NO